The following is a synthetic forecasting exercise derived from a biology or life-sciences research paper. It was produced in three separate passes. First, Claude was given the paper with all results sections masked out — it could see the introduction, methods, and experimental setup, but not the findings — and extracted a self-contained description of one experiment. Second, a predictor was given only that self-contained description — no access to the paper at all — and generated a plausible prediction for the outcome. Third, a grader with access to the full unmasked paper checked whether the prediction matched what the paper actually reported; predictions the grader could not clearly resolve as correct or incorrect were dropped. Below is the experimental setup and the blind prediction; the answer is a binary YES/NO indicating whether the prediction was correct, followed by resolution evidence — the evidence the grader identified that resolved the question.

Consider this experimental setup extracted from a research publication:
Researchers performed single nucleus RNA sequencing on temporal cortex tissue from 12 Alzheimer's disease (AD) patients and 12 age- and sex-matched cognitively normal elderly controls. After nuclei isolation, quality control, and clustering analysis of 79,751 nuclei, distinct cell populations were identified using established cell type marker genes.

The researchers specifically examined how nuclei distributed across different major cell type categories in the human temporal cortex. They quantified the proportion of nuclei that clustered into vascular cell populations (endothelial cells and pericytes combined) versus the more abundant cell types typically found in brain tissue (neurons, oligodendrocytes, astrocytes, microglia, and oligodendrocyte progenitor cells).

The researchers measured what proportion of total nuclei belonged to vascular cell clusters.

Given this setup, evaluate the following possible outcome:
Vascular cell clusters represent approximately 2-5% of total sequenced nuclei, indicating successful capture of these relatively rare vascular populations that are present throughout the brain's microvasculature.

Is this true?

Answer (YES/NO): YES